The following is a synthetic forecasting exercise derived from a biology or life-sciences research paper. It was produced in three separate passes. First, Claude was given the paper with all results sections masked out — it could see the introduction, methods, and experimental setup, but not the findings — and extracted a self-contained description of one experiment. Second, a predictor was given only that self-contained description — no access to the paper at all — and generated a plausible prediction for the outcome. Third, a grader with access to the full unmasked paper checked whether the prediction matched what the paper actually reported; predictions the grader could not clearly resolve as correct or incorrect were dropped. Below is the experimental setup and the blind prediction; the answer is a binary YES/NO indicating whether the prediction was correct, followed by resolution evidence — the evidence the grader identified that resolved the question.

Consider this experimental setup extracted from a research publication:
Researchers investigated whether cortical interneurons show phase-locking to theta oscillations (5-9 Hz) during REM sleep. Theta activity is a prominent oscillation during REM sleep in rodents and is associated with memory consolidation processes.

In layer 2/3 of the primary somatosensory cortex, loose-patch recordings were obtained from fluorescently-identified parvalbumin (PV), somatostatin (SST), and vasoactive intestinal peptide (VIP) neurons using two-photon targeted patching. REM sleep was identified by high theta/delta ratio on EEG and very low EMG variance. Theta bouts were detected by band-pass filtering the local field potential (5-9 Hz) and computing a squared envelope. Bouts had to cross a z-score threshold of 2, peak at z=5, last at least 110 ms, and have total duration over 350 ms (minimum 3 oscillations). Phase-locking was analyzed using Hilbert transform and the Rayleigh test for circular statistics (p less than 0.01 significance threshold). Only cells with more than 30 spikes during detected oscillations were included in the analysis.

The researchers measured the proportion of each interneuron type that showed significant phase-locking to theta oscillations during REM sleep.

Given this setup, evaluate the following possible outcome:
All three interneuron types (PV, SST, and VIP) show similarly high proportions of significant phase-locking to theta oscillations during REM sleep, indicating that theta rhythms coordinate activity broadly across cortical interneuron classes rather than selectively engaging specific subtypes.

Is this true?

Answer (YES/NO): NO